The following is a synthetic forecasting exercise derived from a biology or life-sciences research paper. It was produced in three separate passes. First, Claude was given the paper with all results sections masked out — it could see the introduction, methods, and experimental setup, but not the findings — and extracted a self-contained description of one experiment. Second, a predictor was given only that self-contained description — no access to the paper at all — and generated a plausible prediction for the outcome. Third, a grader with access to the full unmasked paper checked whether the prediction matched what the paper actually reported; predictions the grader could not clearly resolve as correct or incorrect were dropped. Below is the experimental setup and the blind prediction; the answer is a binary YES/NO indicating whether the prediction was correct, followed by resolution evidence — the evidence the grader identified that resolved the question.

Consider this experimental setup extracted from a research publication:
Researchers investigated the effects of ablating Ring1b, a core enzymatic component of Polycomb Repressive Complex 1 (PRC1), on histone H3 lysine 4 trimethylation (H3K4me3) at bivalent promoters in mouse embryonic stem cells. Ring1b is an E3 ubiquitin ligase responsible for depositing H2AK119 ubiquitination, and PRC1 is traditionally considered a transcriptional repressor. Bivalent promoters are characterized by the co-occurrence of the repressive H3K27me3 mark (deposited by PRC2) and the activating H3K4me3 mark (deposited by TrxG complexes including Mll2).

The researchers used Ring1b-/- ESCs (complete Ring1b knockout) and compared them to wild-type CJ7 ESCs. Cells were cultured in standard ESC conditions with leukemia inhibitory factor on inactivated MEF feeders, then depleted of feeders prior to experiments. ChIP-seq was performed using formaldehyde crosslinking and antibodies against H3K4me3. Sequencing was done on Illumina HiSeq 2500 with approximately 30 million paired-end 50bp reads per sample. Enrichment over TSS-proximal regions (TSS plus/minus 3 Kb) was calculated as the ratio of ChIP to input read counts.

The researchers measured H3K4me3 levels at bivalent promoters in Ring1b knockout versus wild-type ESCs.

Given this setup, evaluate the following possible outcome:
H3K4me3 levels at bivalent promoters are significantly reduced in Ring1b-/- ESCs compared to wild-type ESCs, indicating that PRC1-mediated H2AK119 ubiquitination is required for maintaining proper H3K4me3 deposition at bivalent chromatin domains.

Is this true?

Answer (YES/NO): NO